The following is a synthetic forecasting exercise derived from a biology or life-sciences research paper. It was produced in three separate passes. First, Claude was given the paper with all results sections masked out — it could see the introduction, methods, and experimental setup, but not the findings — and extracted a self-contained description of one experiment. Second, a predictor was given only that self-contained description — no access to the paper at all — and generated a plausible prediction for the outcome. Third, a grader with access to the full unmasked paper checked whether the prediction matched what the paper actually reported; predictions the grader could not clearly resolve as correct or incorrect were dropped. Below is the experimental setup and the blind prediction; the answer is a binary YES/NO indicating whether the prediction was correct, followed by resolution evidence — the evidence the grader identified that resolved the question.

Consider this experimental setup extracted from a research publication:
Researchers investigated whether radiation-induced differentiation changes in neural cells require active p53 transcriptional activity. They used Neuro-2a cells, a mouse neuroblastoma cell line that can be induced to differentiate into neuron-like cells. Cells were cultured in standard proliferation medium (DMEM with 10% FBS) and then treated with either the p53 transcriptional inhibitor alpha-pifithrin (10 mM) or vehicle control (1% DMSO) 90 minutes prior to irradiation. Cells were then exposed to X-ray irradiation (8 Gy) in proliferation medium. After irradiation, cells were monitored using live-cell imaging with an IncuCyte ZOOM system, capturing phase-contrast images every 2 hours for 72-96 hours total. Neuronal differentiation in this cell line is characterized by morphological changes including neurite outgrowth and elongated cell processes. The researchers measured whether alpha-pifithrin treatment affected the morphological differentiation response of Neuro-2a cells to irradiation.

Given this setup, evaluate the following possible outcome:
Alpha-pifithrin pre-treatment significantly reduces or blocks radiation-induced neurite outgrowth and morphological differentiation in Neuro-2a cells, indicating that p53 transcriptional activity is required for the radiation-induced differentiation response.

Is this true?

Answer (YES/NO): YES